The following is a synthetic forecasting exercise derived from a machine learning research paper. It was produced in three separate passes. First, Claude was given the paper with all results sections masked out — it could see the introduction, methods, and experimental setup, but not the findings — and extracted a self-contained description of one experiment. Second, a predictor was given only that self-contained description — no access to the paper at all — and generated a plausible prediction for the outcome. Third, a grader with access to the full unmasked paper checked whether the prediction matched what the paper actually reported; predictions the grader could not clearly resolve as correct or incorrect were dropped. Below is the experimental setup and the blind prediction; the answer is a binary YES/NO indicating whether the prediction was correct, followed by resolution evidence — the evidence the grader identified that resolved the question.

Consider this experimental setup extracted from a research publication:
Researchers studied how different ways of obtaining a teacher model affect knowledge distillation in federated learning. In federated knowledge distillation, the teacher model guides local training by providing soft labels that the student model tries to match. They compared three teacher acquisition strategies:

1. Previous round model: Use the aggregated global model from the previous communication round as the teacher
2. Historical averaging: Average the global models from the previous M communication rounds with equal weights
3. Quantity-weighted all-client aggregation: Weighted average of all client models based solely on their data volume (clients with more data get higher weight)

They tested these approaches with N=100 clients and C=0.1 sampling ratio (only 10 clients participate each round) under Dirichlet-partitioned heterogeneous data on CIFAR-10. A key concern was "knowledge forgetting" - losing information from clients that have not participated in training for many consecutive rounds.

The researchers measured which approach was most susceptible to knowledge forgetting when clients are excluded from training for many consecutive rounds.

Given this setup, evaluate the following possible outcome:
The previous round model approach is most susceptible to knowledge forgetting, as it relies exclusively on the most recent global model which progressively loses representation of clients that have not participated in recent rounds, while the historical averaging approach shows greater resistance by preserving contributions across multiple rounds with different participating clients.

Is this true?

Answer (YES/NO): YES